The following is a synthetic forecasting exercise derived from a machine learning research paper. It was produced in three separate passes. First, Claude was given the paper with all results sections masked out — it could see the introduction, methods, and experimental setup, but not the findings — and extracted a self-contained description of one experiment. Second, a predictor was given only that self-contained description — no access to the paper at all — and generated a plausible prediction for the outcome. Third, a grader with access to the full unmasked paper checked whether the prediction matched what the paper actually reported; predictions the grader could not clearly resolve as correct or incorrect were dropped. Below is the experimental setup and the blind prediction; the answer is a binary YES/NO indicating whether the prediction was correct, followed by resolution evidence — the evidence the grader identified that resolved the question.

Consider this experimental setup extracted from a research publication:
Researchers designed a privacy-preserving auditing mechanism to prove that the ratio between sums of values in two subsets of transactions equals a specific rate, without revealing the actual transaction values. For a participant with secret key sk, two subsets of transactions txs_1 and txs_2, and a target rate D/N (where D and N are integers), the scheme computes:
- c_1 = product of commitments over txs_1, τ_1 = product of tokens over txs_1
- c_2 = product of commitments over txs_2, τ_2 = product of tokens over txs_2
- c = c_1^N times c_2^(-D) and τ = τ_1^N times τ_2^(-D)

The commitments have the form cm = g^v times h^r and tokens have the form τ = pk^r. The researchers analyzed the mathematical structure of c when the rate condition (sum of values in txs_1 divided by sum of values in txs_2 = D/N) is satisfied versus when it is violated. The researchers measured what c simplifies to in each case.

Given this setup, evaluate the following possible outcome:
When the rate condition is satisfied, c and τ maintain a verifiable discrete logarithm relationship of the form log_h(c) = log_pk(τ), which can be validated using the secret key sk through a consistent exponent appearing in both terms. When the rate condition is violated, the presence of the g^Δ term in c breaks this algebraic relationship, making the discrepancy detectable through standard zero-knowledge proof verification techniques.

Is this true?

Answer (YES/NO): YES